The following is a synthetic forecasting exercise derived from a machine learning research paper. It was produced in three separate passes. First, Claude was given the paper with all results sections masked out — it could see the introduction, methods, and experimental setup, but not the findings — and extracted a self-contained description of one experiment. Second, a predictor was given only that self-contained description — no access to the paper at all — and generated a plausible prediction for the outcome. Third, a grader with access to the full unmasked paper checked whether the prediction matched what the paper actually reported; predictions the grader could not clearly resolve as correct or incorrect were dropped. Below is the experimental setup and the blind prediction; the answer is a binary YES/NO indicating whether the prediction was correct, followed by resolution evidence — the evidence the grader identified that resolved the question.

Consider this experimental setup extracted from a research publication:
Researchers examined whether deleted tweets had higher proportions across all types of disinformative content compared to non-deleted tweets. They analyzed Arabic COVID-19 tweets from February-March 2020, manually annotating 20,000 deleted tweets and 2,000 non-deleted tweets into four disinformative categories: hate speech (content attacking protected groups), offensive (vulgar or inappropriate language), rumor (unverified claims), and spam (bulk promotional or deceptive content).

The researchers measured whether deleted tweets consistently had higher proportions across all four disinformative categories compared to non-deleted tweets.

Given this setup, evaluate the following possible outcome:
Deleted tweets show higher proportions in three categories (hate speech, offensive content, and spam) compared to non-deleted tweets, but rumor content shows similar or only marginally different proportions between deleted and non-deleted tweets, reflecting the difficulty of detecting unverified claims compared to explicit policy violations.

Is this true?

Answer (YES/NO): YES